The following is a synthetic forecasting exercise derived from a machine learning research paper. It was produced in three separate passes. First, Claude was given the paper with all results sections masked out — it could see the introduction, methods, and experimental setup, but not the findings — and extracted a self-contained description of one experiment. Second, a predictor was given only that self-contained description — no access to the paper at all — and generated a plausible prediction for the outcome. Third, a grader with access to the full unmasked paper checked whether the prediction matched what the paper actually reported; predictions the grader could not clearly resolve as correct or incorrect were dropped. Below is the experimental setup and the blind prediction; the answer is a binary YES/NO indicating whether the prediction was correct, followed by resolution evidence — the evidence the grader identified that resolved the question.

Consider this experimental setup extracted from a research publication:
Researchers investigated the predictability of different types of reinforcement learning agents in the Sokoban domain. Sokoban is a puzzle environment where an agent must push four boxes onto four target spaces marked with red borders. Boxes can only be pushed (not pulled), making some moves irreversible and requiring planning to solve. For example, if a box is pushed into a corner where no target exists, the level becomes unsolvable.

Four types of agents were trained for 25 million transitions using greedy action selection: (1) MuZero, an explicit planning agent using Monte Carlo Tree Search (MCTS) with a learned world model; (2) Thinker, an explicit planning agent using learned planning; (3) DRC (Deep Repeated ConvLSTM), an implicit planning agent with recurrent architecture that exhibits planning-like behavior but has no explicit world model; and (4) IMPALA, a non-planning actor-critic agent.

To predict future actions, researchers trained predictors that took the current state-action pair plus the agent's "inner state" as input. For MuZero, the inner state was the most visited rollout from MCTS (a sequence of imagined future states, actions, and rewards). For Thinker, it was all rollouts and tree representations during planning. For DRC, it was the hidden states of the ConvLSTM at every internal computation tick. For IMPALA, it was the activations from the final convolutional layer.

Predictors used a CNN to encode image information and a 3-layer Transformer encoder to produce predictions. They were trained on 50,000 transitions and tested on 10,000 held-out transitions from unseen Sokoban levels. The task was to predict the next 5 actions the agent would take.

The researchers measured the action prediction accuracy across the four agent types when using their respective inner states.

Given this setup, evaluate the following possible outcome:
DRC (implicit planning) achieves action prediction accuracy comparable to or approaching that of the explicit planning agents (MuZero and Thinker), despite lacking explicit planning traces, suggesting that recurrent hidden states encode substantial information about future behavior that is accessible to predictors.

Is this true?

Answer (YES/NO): NO